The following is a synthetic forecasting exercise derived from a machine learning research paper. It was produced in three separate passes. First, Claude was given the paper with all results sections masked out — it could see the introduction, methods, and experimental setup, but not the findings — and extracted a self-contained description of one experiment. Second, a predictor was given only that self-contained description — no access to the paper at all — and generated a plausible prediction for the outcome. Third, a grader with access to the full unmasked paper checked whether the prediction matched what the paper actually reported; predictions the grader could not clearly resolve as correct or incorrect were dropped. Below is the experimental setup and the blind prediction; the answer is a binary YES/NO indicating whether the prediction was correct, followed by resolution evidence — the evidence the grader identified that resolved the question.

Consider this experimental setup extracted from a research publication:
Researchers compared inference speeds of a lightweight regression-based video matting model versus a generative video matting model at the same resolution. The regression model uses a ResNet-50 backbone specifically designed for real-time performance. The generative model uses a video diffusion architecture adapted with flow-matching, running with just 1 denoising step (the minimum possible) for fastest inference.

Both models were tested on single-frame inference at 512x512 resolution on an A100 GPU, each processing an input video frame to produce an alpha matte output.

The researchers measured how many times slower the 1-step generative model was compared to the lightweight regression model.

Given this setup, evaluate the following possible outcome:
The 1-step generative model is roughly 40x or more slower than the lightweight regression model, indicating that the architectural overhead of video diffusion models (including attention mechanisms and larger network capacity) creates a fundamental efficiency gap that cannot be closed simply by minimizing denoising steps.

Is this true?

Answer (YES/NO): NO